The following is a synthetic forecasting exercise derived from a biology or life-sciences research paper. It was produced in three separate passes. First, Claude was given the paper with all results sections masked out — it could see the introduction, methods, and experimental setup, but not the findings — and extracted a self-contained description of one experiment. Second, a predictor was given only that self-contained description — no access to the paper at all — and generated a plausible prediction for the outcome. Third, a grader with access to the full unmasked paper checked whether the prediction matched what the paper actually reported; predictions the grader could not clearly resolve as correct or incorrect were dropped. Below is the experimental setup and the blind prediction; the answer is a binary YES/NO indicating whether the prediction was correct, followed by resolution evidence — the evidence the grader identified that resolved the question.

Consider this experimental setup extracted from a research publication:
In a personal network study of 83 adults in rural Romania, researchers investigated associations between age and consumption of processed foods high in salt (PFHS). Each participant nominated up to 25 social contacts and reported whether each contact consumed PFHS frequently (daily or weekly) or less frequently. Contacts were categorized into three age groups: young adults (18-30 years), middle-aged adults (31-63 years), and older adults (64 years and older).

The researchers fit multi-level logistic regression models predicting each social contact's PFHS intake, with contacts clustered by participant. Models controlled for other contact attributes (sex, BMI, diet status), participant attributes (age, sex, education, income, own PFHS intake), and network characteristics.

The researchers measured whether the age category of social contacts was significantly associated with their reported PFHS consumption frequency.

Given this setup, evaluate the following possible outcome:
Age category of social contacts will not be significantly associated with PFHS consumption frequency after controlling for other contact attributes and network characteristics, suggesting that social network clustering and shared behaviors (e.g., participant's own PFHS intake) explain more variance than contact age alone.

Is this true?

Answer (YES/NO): NO